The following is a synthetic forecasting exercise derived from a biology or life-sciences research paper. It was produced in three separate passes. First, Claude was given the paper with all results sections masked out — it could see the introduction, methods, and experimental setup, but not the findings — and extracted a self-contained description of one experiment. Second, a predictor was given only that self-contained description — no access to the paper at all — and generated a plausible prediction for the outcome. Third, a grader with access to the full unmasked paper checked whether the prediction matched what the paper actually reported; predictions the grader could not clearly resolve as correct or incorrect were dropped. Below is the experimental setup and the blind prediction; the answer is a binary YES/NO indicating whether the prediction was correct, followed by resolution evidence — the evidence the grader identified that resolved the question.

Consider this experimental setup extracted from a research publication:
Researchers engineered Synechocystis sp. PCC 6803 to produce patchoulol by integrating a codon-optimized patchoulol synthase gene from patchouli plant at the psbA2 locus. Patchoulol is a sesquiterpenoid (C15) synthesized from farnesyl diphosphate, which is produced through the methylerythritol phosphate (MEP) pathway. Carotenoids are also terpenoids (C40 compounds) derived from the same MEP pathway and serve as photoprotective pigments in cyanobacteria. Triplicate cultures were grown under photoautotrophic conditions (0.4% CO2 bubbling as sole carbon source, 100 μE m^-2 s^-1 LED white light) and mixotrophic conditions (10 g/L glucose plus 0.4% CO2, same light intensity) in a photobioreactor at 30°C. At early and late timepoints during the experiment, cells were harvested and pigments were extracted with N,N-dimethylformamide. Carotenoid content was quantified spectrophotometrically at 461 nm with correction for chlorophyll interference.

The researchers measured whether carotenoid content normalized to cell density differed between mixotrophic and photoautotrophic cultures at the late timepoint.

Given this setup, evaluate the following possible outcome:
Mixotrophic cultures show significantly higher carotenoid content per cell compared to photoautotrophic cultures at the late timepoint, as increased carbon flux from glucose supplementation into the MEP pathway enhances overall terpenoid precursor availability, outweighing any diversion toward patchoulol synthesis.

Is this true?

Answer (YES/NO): NO